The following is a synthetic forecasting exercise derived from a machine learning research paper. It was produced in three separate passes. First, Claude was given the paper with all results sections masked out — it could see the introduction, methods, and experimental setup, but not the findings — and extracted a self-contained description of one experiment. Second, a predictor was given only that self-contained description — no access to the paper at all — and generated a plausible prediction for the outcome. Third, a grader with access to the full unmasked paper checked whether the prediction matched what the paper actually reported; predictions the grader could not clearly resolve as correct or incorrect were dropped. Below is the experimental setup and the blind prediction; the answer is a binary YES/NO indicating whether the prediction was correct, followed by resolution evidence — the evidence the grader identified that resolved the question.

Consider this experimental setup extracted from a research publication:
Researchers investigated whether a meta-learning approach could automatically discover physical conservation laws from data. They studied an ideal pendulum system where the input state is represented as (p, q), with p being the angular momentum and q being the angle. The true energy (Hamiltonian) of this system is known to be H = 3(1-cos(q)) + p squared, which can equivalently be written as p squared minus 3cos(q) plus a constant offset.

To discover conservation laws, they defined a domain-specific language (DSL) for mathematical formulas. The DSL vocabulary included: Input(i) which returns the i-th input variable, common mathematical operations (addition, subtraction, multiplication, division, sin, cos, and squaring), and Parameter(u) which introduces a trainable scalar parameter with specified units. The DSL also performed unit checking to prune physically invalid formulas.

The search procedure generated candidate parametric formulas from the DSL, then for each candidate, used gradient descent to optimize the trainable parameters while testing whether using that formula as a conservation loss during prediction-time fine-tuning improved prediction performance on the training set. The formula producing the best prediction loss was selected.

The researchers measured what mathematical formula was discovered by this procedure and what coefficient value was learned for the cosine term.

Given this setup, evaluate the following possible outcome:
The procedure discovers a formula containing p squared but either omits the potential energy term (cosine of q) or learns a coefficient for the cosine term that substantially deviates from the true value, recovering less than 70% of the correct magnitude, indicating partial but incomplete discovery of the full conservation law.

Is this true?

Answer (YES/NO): NO